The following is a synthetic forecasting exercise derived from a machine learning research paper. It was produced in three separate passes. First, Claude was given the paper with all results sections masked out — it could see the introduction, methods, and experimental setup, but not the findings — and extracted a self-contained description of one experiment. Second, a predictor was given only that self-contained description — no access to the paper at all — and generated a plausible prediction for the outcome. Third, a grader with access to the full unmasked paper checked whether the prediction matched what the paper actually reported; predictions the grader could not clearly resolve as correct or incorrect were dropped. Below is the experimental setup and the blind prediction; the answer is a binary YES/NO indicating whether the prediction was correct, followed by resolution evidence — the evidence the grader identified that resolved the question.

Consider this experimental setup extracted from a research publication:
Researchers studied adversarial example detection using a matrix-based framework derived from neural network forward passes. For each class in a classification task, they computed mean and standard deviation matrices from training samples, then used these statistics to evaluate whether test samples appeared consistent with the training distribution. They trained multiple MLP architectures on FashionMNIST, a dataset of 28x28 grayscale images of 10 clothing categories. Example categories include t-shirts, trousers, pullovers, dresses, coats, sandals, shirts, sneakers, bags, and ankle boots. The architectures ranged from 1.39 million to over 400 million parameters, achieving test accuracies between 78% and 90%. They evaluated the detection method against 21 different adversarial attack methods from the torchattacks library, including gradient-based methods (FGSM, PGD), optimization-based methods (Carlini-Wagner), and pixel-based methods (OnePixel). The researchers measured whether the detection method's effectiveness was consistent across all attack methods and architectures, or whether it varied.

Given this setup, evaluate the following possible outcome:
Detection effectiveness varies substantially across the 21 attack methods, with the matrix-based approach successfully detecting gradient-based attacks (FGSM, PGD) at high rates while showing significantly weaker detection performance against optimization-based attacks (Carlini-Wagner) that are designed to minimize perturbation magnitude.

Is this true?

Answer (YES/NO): NO